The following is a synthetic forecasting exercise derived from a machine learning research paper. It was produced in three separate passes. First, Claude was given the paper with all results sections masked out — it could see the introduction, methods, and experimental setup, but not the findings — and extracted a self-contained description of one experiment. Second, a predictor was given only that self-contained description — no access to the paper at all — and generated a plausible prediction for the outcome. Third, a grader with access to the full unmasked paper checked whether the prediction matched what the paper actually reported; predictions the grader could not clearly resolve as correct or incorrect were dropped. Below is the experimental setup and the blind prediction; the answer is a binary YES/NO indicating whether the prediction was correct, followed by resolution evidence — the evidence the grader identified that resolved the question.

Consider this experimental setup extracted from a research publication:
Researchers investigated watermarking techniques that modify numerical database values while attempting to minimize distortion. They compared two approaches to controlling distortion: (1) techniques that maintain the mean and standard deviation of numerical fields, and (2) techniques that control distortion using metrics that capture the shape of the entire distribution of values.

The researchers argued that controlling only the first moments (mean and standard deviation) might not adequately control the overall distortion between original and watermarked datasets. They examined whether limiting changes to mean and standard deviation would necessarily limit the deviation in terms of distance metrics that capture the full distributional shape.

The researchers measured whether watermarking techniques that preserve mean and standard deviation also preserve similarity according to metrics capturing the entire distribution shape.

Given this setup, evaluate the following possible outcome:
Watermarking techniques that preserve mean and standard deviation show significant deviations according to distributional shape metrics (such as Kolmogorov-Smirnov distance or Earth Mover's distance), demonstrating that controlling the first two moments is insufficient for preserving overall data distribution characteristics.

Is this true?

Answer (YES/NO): YES